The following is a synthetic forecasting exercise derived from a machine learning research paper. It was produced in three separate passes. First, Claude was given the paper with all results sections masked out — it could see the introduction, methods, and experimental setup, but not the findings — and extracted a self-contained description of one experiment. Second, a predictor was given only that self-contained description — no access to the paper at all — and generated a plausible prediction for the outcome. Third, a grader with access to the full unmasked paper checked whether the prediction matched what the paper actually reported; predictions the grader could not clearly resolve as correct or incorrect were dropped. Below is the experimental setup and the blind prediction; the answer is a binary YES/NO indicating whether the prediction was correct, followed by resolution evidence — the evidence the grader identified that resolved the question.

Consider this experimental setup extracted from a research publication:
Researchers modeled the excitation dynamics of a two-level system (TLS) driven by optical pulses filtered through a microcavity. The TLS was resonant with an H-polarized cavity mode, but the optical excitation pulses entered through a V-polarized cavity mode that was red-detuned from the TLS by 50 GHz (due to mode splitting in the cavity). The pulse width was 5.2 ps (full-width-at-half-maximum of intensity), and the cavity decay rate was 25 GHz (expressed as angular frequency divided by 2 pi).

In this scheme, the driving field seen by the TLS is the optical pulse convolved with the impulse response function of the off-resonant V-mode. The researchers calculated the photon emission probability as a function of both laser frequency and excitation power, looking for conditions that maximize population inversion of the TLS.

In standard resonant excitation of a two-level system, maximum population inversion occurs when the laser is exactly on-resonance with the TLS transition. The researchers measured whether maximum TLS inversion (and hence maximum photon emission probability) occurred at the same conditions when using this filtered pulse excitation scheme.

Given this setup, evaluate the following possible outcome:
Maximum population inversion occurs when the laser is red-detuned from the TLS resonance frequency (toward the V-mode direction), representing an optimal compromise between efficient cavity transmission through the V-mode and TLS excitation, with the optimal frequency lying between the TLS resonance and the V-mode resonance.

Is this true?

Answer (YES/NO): NO